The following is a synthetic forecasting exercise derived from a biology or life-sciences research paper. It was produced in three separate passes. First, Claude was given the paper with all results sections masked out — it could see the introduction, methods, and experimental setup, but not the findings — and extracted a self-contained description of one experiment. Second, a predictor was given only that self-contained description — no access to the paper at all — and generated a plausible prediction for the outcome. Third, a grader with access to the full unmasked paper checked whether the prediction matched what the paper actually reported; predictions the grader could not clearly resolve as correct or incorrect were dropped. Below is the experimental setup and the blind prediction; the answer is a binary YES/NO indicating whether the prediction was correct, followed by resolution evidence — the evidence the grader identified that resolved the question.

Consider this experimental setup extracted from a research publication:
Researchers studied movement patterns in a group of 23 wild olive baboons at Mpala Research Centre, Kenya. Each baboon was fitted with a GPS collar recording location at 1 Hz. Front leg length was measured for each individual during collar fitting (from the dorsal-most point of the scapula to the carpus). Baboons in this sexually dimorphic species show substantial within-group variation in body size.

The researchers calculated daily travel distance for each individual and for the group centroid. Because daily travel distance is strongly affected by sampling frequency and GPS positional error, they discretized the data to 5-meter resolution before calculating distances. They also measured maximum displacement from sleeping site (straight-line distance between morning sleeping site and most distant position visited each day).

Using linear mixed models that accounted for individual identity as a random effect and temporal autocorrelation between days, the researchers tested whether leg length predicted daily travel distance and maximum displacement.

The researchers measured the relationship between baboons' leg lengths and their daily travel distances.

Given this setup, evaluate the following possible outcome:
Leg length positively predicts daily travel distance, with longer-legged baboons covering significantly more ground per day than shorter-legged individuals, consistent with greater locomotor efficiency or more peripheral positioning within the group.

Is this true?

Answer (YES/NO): NO